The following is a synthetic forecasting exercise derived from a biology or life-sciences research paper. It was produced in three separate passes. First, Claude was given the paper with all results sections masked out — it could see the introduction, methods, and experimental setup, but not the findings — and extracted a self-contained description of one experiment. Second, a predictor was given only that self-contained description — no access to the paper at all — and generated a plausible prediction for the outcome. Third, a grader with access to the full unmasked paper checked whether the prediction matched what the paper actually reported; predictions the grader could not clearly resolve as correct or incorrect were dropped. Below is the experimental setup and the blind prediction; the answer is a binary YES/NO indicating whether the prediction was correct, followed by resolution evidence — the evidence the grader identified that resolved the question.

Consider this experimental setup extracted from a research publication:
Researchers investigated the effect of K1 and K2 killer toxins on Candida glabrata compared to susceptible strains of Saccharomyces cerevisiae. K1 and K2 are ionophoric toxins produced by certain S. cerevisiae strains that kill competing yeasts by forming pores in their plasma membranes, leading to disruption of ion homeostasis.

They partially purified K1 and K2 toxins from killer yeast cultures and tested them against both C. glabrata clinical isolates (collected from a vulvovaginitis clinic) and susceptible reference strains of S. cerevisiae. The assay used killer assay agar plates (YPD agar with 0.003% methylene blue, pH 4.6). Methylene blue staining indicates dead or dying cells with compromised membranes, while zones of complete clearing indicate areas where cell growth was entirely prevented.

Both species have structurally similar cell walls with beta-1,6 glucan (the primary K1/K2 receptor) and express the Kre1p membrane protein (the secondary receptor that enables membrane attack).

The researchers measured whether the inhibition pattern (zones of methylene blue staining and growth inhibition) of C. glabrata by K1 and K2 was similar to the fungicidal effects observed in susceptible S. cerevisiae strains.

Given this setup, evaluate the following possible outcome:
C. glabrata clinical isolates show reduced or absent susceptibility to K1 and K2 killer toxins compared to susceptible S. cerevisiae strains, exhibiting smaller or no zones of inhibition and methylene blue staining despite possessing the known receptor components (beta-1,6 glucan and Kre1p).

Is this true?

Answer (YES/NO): NO